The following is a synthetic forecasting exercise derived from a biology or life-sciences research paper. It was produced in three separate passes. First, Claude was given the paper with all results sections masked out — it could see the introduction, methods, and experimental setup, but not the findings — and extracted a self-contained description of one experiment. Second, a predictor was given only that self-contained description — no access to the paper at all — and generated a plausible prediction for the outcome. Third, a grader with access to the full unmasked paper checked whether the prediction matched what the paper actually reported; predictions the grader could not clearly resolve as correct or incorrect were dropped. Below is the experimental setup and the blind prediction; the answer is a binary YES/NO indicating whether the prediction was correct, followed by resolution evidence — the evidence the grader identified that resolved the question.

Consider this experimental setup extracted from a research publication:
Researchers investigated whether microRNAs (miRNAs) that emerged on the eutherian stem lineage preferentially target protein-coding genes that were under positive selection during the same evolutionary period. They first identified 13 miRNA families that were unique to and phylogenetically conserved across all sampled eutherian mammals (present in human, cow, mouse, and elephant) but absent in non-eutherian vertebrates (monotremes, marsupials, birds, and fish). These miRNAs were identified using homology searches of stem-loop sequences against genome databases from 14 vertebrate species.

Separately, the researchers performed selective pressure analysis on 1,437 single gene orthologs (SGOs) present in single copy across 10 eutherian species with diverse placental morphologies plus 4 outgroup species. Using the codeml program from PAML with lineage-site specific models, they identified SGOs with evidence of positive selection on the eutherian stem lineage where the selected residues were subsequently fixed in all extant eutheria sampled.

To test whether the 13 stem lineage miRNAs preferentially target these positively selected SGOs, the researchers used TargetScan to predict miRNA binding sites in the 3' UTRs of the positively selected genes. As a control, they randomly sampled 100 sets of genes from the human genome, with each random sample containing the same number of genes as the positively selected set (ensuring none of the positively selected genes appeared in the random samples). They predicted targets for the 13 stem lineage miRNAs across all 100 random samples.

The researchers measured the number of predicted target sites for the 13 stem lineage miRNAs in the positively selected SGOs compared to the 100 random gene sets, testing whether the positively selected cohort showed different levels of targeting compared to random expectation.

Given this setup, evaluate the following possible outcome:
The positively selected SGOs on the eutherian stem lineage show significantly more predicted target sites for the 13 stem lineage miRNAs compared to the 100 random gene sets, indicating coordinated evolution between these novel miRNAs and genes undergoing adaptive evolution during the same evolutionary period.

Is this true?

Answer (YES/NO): YES